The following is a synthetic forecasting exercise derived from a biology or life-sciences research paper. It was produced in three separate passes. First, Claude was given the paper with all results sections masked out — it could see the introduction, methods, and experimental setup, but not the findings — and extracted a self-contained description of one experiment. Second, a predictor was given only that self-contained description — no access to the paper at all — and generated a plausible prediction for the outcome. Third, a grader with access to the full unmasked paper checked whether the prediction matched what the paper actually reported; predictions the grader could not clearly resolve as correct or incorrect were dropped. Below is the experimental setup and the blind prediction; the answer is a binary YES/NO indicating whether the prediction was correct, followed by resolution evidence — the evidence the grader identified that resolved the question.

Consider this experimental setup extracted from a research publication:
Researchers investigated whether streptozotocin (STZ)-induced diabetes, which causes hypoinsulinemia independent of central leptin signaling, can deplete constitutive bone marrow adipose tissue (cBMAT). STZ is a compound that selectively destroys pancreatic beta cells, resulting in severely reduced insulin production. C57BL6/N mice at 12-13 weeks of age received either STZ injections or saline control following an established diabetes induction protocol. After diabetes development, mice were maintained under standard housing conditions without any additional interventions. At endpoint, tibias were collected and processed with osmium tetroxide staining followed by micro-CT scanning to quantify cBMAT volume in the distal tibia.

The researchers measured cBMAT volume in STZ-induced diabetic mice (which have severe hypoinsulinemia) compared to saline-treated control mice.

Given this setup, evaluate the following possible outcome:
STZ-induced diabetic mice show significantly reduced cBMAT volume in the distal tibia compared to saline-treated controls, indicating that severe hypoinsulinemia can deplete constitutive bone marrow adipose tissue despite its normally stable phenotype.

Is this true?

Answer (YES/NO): NO